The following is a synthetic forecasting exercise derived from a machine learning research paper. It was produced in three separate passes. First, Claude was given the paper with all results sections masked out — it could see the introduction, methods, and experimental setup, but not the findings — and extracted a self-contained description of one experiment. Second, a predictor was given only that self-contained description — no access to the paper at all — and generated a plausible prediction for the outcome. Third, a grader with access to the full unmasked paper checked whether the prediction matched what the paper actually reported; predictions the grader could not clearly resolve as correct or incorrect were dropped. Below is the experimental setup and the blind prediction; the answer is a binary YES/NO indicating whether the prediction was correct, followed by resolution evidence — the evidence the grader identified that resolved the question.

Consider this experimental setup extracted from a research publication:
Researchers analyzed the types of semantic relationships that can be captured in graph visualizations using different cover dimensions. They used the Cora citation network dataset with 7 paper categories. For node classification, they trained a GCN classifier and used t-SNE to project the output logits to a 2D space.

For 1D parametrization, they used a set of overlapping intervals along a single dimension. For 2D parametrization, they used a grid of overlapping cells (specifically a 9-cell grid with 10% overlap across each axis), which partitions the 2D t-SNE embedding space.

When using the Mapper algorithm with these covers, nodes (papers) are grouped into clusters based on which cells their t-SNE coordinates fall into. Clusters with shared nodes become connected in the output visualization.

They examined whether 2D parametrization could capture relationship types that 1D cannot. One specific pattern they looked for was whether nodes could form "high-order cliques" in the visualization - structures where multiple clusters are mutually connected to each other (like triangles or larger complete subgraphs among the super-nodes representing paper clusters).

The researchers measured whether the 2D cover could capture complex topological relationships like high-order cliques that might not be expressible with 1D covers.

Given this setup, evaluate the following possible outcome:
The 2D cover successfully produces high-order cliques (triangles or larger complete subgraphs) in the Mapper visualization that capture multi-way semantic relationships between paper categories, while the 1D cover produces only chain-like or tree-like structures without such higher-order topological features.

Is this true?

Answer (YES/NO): YES